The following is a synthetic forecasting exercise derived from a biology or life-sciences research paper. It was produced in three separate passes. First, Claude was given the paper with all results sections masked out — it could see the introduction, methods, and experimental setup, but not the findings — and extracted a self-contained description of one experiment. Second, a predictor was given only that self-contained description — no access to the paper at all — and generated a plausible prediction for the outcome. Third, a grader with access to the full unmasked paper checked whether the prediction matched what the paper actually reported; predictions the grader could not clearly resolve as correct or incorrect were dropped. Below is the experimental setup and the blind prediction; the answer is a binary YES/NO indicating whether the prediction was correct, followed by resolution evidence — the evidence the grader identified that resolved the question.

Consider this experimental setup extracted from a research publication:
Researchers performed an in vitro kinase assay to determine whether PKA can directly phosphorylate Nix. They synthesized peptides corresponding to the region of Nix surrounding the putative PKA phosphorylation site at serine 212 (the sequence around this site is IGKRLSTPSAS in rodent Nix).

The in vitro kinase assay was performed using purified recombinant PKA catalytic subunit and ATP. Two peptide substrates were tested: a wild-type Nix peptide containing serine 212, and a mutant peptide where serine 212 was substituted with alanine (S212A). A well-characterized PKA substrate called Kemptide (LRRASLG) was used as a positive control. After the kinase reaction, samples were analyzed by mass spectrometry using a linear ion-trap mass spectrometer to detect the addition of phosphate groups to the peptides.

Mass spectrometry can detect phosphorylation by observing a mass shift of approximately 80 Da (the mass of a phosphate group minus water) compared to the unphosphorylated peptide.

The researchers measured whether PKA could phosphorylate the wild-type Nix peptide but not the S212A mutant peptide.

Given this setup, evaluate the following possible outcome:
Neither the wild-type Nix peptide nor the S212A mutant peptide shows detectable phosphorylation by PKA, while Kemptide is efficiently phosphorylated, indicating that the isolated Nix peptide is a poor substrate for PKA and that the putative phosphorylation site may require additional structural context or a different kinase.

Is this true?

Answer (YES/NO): NO